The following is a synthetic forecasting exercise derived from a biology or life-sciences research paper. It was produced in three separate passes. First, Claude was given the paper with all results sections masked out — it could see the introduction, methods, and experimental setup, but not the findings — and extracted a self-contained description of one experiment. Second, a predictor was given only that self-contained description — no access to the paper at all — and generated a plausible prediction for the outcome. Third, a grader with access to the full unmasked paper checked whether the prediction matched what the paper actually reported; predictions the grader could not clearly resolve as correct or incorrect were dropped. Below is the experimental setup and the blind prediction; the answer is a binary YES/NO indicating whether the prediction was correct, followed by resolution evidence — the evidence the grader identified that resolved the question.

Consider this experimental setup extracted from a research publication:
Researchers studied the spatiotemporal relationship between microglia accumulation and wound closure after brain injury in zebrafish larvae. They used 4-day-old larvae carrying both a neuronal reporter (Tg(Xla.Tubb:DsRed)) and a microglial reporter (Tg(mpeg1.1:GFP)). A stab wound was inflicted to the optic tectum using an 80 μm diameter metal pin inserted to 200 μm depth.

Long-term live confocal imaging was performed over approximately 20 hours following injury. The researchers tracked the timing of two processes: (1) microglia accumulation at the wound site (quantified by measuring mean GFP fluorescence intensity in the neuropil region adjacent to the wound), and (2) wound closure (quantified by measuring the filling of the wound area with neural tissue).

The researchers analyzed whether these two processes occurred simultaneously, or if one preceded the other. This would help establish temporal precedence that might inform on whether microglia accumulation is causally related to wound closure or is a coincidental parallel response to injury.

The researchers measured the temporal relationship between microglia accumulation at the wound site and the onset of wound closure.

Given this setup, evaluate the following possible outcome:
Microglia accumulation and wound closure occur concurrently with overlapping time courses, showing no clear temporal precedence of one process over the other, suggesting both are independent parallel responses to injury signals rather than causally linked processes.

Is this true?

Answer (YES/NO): NO